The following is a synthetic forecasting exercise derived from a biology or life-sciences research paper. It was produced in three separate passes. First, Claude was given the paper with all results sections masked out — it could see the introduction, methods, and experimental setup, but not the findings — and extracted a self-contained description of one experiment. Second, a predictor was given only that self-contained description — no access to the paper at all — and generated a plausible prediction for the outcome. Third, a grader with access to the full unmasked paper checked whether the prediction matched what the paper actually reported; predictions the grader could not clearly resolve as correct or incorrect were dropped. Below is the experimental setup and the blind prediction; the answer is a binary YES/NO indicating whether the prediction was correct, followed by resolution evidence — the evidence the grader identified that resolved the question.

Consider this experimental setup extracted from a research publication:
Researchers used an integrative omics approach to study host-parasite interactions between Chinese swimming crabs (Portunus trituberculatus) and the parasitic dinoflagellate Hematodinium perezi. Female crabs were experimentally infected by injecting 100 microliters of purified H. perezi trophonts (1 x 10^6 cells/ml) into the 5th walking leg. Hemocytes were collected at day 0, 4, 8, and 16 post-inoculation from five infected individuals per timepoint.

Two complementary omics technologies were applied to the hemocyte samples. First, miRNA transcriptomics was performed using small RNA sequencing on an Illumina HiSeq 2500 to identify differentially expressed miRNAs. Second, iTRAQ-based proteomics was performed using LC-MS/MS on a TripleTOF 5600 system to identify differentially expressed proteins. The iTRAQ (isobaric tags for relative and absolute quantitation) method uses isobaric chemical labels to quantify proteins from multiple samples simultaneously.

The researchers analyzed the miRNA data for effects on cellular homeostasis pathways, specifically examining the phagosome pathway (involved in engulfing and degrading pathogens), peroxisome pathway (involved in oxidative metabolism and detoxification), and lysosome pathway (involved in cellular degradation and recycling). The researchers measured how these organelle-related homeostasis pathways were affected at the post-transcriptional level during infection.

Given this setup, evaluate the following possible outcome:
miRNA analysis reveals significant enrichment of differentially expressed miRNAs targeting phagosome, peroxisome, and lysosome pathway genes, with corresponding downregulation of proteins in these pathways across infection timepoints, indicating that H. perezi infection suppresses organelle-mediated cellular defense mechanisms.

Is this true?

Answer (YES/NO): NO